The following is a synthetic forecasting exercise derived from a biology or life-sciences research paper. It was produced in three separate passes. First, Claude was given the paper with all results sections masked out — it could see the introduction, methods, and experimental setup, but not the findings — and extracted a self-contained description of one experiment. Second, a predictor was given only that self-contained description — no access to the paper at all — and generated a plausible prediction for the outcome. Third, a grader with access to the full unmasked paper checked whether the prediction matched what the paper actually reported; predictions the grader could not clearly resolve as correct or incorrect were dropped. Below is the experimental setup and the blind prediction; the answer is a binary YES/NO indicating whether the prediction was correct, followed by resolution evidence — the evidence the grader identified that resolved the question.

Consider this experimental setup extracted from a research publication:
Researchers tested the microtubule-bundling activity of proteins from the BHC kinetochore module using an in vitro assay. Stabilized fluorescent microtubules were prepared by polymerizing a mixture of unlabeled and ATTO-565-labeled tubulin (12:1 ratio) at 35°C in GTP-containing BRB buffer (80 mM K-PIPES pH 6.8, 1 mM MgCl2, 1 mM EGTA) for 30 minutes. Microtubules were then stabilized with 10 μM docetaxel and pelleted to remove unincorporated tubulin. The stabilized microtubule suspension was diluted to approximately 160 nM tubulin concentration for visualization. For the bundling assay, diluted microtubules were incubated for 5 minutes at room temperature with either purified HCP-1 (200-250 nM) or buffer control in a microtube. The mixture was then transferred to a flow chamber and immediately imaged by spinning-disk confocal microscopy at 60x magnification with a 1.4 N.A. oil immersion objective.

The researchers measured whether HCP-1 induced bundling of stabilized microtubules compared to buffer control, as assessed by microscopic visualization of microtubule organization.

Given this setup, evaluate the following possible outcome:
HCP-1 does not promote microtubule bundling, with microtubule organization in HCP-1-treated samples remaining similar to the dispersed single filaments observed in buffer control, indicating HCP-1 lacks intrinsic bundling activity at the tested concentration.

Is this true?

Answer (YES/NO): NO